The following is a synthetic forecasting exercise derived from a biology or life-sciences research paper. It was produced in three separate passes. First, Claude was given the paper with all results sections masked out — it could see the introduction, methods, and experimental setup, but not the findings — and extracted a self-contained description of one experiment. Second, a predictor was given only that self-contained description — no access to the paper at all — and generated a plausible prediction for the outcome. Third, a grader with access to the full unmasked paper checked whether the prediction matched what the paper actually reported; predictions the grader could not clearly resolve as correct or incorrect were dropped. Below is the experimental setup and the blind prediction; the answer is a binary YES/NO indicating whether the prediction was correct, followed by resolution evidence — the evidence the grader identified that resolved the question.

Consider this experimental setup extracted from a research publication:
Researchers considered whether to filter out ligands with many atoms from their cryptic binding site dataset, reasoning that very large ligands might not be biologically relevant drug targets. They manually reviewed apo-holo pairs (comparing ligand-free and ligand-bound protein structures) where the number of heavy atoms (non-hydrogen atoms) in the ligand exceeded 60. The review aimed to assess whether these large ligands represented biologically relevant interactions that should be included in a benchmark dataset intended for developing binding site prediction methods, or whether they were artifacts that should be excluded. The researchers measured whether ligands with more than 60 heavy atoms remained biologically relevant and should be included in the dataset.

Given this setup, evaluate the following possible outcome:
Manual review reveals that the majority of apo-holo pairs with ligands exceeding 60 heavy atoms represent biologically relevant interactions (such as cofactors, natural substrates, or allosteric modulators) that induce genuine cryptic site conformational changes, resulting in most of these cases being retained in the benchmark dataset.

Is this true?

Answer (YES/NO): YES